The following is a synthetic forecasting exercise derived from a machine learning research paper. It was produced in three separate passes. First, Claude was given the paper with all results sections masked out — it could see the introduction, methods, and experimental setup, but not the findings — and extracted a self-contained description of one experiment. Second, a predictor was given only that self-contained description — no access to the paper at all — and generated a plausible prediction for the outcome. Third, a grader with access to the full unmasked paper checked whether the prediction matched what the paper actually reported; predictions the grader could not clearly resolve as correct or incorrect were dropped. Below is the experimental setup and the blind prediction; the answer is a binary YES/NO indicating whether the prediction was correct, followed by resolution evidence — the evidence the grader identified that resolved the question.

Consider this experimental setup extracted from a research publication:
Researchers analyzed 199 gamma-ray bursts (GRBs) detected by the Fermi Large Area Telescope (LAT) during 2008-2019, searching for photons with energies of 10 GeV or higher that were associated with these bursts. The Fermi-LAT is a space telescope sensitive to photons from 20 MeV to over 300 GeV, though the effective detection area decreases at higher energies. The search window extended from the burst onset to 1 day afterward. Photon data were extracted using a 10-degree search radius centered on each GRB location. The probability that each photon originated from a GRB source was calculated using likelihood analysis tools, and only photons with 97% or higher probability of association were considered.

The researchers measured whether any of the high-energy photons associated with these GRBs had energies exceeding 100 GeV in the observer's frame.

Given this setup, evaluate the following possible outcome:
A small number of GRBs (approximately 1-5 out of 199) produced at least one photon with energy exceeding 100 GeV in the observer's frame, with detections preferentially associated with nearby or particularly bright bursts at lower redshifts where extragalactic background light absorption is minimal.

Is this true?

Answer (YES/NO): YES